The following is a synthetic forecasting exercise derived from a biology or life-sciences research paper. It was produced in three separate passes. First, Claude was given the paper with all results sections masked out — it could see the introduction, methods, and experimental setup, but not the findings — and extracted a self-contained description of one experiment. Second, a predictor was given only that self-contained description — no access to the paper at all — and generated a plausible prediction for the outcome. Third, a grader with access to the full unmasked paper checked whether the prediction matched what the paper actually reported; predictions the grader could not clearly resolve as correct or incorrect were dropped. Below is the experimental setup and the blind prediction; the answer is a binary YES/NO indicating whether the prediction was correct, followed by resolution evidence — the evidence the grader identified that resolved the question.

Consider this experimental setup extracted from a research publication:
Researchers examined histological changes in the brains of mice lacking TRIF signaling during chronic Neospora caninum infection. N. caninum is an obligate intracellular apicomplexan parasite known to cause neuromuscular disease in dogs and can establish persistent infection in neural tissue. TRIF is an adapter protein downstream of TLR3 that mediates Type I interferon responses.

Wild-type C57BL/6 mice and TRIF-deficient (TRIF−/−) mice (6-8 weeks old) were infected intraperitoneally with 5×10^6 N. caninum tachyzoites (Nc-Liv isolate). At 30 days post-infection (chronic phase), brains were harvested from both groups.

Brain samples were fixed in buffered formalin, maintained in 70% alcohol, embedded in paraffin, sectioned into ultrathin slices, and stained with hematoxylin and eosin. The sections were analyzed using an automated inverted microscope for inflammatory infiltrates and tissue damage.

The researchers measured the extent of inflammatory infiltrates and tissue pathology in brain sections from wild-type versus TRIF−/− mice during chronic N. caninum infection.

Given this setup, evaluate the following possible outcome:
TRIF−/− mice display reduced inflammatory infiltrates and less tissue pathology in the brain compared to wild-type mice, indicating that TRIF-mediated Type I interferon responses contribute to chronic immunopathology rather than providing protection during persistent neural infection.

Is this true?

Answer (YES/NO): NO